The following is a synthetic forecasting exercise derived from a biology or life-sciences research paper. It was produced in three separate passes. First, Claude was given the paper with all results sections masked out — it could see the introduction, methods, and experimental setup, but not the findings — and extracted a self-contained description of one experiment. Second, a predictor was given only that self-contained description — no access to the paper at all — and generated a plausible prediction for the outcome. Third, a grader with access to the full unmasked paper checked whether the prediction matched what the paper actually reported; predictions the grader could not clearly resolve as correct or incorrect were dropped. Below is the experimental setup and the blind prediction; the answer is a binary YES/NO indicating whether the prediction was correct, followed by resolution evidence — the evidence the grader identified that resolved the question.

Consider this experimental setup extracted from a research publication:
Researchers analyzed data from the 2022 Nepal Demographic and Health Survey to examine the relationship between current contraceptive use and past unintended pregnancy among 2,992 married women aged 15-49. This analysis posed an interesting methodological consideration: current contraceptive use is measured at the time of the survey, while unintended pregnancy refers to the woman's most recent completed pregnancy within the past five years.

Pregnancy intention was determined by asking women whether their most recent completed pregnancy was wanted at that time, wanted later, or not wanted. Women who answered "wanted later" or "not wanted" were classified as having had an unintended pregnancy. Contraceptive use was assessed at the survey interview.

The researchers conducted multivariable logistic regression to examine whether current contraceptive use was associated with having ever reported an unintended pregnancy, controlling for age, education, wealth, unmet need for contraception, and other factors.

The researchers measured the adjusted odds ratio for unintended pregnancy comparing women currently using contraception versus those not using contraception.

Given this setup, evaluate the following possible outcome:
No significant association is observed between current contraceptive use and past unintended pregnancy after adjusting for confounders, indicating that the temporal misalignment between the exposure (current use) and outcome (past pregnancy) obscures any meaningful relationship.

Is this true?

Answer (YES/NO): NO